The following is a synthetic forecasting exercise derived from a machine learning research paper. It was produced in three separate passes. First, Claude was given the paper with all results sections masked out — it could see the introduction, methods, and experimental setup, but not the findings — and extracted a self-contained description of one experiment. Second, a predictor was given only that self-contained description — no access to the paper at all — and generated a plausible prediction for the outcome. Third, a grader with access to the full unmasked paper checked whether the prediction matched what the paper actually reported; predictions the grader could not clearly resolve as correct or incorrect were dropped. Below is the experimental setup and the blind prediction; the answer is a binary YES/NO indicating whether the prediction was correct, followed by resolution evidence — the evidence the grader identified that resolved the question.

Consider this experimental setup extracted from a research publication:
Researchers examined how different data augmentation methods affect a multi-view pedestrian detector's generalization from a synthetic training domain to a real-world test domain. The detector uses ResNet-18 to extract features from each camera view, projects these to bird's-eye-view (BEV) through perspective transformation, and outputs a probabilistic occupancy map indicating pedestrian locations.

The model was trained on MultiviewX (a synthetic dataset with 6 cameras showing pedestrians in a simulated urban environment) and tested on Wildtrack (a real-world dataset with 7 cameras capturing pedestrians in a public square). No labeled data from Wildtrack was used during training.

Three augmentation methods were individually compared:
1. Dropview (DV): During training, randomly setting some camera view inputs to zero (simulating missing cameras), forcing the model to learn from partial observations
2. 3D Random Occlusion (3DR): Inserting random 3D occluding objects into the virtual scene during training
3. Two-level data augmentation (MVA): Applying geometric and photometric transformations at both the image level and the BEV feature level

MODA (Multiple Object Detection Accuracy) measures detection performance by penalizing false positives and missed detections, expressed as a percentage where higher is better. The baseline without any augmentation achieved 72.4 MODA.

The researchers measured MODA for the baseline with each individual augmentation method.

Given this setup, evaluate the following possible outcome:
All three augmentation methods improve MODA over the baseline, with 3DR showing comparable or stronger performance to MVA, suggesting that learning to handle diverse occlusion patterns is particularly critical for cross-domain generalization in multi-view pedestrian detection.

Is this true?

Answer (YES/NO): NO